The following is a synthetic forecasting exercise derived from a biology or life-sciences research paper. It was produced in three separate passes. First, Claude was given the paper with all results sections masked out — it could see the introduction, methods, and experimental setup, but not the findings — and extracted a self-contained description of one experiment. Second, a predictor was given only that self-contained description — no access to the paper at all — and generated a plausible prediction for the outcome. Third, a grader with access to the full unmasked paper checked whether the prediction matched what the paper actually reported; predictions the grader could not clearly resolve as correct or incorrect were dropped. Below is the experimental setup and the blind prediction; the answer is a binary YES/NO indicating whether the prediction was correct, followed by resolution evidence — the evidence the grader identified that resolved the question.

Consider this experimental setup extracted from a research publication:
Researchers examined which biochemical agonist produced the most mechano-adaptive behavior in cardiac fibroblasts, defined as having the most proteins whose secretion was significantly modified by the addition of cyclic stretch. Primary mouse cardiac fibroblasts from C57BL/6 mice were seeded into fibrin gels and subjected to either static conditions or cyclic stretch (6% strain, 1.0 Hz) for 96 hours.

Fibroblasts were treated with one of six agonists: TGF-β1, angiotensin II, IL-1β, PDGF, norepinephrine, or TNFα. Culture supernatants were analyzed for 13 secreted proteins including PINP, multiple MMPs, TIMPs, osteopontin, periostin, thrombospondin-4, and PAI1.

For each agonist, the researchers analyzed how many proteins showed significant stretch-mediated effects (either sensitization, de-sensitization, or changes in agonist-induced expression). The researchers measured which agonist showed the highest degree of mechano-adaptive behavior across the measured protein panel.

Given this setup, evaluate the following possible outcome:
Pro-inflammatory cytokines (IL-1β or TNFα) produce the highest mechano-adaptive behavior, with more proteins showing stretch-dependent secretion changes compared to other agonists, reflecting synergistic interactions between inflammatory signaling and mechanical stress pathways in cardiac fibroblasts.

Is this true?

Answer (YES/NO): YES